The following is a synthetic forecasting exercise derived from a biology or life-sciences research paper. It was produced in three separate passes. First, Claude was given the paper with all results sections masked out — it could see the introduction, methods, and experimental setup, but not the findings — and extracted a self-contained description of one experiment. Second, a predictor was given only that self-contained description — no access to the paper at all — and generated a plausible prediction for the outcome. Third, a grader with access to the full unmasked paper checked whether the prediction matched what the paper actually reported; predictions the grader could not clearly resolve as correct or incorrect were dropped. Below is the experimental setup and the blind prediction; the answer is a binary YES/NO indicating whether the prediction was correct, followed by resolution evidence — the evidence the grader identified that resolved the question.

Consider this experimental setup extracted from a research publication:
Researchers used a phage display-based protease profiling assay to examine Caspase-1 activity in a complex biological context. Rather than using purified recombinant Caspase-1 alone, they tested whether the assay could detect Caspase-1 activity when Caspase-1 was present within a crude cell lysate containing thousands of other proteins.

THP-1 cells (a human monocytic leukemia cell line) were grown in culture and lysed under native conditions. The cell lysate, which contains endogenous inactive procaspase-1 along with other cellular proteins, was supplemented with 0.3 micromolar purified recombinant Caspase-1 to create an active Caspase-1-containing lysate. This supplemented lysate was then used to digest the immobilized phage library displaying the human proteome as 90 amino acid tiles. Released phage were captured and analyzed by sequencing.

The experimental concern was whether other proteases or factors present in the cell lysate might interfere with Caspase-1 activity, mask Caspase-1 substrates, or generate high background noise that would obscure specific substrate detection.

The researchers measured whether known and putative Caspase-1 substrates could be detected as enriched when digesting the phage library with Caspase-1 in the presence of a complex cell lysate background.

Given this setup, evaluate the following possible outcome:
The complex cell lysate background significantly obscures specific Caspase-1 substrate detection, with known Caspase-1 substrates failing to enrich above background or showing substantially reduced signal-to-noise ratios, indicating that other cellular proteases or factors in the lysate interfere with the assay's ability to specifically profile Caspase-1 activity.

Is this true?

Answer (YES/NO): NO